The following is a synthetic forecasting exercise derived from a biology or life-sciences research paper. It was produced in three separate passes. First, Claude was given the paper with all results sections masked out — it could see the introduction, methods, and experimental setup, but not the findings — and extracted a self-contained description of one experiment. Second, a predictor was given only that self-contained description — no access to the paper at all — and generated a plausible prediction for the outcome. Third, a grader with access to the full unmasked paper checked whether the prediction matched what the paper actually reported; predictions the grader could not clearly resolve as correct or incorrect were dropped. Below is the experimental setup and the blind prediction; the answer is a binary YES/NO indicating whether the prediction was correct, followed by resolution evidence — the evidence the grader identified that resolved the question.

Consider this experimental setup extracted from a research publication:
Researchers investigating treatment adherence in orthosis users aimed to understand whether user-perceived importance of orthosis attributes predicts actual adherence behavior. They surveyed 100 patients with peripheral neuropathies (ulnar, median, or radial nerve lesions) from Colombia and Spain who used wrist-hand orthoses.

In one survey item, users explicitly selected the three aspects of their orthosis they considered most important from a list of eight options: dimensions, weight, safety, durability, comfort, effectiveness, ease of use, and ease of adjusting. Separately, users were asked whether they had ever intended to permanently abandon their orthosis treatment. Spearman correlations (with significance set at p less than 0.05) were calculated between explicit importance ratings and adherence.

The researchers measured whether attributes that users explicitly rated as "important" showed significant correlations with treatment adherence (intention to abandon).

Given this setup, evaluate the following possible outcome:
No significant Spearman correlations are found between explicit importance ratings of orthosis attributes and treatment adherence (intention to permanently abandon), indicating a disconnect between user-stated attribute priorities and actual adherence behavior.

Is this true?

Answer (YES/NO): NO